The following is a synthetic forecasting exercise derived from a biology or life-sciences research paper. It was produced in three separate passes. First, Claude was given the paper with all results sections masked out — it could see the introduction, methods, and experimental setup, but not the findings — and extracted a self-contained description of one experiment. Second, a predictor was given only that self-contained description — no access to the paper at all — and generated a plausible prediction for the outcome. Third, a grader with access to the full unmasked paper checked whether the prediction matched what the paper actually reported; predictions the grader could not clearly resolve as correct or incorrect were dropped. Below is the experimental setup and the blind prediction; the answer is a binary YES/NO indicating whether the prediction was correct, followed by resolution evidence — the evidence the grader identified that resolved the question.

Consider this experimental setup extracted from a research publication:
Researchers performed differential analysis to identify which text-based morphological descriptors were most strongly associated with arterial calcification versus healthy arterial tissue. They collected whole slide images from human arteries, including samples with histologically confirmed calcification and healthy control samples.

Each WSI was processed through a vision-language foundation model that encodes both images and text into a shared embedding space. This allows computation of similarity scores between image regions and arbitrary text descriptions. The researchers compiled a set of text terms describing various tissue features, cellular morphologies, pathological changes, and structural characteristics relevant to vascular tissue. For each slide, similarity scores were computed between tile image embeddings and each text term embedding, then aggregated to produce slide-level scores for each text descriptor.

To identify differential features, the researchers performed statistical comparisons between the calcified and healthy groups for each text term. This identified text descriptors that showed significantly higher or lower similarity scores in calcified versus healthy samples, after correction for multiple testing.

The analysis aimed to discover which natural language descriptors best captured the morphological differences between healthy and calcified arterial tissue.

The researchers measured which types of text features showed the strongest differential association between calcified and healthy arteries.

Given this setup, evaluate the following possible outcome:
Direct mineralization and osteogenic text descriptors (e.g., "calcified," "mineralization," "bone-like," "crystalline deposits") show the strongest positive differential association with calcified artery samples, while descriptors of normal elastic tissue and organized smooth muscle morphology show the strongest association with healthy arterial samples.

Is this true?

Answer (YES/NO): NO